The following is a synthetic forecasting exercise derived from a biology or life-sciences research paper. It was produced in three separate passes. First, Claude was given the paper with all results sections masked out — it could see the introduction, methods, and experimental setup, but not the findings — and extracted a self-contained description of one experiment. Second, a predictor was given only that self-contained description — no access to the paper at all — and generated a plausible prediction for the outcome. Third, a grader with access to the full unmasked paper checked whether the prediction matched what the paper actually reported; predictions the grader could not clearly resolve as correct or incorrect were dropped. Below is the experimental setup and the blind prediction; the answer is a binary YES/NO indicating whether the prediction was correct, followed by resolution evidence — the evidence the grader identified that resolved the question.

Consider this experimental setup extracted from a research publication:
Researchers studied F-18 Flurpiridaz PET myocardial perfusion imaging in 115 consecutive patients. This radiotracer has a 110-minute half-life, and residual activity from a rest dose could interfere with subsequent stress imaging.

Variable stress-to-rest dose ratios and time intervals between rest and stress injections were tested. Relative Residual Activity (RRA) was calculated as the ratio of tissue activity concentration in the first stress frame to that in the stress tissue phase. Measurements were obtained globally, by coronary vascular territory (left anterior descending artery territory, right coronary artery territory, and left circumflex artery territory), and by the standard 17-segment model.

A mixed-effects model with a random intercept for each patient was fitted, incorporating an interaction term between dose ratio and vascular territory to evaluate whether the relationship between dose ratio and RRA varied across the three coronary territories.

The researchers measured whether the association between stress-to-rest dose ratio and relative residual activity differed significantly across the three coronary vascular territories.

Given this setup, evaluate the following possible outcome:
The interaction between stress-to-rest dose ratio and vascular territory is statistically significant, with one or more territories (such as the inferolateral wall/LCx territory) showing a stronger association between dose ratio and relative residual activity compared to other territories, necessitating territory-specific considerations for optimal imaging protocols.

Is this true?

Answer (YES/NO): NO